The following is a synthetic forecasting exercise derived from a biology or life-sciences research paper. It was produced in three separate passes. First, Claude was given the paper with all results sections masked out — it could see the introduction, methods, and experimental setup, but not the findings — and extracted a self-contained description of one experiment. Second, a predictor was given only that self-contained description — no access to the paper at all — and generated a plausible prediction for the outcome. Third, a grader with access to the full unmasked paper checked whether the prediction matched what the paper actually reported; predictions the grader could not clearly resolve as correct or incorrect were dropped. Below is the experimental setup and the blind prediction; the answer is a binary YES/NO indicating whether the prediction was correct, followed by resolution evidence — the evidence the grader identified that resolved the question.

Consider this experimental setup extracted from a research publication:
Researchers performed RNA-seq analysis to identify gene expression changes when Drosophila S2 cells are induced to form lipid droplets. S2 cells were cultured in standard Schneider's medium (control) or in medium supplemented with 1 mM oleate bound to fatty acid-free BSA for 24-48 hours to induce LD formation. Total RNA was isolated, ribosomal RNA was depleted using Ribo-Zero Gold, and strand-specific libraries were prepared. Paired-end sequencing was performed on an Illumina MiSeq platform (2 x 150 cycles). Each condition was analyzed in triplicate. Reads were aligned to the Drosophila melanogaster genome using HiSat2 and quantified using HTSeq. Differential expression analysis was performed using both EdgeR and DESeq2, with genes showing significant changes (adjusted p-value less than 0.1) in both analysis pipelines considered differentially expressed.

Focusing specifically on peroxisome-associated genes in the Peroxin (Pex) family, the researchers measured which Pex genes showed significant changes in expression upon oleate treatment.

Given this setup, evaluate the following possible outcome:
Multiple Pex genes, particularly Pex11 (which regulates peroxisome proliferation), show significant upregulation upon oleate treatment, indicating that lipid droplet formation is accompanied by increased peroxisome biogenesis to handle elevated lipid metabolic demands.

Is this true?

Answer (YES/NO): NO